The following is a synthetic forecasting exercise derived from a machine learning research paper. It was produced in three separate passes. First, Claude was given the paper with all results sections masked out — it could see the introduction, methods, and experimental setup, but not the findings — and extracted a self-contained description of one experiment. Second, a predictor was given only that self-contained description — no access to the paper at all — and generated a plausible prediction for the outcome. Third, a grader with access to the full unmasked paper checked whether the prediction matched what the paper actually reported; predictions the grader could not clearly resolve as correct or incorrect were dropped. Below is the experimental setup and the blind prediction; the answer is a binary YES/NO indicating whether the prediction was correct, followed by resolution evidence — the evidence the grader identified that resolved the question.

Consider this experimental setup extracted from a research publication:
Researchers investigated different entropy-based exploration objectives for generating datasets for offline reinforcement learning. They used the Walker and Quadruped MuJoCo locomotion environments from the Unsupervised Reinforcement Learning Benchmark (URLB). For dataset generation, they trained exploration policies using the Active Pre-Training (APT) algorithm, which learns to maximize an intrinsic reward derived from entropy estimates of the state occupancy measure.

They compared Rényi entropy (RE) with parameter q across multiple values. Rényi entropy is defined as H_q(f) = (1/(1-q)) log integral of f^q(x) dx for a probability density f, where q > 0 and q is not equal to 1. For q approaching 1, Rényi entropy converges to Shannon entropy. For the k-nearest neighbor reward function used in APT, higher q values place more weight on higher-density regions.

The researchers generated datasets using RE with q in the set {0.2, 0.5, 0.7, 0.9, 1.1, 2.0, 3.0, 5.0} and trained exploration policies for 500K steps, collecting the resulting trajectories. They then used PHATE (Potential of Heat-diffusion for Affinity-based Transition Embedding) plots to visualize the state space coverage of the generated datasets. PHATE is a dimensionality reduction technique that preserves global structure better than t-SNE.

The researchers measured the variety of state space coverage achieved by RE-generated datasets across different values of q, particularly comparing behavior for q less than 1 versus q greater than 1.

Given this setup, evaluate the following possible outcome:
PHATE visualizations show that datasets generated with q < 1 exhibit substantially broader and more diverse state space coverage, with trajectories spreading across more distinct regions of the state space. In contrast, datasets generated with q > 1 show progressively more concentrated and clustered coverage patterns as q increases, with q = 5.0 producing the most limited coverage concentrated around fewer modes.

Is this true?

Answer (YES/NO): NO